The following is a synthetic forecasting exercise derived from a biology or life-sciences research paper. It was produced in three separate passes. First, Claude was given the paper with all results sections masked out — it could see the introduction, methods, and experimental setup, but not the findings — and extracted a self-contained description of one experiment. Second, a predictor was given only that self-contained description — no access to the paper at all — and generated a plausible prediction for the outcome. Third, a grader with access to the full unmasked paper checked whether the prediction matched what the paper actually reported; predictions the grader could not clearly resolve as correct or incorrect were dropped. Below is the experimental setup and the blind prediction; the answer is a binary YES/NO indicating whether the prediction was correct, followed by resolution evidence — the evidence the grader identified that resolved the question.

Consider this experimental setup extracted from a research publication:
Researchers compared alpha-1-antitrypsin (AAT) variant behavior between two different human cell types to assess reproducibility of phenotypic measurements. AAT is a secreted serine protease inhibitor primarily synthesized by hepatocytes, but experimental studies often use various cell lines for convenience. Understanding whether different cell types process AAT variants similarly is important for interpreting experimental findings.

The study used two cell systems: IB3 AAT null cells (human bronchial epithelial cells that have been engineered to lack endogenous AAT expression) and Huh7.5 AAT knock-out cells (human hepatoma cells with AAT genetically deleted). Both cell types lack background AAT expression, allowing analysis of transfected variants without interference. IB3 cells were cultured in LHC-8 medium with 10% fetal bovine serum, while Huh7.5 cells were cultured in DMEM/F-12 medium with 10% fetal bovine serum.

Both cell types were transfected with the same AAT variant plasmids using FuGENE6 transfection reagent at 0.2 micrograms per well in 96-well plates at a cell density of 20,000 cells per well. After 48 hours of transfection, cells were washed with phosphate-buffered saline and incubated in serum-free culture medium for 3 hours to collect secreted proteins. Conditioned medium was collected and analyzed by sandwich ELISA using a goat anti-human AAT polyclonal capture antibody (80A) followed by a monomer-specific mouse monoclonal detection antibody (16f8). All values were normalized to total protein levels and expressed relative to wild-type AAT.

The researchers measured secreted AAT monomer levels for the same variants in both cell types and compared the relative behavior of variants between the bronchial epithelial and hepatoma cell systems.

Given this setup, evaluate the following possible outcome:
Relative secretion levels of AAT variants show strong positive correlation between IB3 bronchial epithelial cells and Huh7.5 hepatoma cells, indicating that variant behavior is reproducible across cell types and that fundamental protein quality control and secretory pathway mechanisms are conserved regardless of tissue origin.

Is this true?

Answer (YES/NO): YES